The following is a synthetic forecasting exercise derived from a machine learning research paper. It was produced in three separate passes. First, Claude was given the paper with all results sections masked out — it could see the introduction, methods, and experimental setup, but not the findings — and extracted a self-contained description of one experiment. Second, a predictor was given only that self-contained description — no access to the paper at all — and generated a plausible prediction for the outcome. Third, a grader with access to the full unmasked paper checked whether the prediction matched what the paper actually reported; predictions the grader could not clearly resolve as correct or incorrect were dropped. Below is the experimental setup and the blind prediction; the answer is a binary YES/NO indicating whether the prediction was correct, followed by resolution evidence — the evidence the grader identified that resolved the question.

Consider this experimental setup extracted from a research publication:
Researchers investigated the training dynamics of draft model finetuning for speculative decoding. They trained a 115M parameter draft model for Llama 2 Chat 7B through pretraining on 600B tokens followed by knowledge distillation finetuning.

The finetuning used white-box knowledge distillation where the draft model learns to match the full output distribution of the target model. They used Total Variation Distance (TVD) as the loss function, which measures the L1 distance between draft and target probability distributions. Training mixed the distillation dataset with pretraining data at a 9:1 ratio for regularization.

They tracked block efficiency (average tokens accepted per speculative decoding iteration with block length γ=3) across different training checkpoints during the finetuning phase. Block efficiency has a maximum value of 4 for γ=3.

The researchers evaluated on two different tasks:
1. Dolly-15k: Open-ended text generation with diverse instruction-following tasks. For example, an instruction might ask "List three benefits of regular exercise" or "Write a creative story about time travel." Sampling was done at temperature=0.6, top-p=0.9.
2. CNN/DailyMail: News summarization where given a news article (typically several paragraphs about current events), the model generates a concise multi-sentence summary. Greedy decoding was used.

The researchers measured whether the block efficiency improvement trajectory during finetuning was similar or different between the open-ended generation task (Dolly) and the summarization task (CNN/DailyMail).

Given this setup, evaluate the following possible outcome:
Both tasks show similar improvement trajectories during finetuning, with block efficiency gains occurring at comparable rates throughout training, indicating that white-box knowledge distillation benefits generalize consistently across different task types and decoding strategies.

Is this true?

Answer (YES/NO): NO